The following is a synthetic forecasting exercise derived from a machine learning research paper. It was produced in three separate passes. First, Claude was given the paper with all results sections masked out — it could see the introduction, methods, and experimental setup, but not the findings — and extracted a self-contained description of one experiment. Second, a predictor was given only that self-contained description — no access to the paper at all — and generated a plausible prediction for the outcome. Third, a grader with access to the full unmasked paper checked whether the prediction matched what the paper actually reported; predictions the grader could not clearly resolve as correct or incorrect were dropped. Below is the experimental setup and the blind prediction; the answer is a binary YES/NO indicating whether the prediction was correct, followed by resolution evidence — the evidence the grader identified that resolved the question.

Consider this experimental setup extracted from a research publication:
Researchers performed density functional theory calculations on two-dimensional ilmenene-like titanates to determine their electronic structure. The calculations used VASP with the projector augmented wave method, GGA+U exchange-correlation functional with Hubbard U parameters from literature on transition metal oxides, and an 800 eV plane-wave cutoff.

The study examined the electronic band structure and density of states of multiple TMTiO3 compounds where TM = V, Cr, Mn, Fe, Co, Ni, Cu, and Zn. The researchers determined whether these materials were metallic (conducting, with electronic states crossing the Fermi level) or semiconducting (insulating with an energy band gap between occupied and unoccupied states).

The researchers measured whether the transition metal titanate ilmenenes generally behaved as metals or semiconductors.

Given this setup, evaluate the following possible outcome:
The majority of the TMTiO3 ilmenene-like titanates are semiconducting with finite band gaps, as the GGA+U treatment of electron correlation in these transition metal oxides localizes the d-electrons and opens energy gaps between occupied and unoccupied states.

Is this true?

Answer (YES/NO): YES